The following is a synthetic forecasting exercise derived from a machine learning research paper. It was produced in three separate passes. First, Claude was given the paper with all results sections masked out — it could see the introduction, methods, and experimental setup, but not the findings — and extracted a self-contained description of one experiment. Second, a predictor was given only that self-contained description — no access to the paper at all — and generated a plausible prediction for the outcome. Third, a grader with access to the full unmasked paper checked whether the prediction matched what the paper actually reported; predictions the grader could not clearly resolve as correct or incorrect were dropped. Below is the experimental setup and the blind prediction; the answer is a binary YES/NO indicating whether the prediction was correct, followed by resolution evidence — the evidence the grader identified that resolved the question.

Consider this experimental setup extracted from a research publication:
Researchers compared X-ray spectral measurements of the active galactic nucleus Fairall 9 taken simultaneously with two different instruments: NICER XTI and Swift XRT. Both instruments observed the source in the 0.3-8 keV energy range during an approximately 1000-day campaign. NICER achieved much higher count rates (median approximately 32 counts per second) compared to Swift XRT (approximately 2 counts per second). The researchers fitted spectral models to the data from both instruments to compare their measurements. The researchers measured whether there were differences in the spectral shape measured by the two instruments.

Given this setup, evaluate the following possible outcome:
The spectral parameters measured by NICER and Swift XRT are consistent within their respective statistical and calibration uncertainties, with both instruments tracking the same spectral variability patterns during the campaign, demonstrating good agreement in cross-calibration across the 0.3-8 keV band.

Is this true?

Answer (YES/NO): NO